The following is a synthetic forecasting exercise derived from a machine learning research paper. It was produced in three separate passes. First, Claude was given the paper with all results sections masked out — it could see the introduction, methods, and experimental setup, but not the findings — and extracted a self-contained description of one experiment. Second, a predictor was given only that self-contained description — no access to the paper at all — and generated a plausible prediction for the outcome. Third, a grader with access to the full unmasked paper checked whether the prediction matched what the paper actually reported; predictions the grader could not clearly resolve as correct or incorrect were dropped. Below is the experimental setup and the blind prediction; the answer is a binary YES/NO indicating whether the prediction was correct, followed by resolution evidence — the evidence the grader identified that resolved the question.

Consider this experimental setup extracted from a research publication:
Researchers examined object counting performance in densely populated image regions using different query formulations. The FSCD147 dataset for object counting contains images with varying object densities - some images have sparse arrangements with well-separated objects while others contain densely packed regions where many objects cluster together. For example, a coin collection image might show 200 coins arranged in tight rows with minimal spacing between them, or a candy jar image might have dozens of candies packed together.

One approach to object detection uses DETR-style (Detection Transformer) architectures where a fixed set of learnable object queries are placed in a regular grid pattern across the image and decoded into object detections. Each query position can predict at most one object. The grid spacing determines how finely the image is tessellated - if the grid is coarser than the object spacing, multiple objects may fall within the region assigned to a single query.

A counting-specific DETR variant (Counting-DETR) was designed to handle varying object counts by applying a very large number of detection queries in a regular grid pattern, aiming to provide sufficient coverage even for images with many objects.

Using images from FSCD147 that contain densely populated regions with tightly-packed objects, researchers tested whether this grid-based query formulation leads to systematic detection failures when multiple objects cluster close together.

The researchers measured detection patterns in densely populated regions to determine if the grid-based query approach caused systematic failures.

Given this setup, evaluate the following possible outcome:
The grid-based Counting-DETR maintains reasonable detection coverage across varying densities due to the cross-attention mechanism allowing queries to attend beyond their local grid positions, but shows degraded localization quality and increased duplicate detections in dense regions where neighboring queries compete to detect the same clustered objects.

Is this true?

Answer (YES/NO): NO